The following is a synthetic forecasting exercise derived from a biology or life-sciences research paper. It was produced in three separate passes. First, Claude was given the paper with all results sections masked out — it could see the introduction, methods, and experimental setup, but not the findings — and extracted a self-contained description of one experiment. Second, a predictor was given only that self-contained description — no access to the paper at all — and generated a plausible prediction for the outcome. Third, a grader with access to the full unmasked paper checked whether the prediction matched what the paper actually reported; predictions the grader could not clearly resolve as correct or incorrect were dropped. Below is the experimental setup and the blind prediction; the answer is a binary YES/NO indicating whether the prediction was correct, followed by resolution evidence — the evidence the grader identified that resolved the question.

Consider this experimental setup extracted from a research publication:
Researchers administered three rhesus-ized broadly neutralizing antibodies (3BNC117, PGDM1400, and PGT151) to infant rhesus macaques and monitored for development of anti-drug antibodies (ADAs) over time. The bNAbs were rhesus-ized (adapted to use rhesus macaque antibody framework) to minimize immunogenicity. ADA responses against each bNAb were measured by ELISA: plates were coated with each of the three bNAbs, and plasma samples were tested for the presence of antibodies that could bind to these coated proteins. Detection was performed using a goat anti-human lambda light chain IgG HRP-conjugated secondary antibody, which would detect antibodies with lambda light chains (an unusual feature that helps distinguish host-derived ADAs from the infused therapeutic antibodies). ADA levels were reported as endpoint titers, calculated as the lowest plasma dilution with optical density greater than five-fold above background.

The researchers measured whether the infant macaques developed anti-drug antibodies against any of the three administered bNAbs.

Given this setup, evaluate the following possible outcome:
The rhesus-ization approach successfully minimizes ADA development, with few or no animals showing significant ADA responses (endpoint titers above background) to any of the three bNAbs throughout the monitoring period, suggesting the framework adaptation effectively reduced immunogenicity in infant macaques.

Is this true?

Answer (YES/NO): NO